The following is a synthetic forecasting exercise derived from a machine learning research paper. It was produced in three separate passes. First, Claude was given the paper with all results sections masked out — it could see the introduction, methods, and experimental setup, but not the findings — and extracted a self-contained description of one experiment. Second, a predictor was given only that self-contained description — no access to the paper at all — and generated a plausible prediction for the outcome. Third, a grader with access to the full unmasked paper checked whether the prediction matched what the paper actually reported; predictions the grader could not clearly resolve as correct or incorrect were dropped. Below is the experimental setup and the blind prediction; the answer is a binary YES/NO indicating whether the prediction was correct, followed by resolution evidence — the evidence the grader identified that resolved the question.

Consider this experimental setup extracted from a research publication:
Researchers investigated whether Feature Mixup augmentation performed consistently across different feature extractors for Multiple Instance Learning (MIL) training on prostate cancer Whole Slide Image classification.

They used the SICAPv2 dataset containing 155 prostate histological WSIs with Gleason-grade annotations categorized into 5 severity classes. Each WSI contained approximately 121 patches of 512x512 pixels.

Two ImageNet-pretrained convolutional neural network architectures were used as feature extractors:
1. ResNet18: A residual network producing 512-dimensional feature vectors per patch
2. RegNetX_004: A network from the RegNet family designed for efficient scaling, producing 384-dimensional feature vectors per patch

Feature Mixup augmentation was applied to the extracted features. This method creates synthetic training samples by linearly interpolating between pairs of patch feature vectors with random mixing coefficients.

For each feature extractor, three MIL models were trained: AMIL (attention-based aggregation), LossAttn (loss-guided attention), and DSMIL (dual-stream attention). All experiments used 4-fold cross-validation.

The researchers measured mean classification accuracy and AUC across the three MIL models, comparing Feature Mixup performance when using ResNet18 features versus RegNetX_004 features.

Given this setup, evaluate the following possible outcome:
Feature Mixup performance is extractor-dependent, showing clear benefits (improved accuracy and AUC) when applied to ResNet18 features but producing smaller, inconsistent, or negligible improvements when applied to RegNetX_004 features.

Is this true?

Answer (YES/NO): NO